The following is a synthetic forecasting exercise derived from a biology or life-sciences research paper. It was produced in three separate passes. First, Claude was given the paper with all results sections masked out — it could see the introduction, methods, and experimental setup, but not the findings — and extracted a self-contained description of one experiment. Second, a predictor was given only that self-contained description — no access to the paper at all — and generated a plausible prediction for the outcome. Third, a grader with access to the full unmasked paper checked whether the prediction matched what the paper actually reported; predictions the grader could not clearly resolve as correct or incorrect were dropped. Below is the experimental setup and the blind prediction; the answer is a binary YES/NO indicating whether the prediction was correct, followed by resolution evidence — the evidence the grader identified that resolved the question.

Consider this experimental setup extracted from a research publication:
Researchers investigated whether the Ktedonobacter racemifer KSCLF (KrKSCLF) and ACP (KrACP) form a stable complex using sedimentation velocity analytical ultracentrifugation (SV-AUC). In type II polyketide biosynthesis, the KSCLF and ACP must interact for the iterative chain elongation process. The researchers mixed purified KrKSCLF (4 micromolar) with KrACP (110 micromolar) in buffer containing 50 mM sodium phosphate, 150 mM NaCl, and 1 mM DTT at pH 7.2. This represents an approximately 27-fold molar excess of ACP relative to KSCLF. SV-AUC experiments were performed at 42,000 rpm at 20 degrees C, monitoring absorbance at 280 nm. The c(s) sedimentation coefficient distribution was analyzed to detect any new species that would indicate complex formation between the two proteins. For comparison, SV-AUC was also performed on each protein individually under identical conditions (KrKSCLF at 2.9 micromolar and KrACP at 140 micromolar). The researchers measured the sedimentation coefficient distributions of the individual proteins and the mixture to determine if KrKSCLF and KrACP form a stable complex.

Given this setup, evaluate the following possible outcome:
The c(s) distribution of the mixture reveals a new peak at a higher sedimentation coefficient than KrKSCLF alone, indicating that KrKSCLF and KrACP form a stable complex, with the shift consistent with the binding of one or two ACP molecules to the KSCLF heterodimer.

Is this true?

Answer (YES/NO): NO